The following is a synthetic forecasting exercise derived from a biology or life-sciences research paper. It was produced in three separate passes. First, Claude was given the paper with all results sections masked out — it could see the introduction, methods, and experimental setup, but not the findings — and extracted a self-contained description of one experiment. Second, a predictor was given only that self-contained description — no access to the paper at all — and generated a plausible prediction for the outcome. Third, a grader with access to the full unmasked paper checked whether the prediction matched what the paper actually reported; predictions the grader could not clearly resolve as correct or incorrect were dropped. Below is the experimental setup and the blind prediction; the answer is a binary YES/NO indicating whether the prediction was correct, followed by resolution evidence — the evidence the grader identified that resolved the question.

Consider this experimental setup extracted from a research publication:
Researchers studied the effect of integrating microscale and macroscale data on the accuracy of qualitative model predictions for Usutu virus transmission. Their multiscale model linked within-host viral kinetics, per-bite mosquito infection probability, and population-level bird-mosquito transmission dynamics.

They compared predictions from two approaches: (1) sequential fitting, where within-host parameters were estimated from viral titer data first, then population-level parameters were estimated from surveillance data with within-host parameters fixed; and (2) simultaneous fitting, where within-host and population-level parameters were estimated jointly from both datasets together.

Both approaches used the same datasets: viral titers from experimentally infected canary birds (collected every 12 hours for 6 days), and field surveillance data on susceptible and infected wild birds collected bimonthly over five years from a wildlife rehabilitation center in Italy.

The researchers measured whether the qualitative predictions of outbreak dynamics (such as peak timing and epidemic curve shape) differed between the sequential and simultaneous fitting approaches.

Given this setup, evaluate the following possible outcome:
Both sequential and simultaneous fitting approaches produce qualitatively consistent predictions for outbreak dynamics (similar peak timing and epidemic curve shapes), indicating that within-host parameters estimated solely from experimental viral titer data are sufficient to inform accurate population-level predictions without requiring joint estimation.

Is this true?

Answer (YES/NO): NO